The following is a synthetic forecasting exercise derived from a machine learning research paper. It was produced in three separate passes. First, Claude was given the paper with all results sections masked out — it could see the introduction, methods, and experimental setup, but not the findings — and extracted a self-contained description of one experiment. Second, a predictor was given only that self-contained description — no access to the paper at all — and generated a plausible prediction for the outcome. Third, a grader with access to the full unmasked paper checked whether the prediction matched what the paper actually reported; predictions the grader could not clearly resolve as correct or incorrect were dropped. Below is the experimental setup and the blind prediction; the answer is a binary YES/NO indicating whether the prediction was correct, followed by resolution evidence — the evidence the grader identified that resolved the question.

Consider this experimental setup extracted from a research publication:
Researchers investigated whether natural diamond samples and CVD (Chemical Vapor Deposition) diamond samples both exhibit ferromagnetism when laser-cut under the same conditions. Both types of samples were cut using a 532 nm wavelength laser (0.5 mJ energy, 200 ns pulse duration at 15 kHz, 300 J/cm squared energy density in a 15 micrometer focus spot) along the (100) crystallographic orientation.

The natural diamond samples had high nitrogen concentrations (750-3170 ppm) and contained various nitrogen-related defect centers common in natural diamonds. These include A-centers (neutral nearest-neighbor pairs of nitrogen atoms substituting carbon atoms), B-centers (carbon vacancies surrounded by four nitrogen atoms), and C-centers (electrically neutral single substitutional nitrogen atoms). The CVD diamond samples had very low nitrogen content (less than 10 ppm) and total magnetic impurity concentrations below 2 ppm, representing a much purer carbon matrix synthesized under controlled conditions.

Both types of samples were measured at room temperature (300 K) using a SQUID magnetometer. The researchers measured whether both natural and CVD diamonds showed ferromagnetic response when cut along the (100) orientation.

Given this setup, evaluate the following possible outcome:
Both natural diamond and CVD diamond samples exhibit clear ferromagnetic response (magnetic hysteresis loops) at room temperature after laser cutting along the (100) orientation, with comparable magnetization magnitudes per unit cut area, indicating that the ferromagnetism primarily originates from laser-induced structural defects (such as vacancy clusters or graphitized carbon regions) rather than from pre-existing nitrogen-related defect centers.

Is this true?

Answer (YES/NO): YES